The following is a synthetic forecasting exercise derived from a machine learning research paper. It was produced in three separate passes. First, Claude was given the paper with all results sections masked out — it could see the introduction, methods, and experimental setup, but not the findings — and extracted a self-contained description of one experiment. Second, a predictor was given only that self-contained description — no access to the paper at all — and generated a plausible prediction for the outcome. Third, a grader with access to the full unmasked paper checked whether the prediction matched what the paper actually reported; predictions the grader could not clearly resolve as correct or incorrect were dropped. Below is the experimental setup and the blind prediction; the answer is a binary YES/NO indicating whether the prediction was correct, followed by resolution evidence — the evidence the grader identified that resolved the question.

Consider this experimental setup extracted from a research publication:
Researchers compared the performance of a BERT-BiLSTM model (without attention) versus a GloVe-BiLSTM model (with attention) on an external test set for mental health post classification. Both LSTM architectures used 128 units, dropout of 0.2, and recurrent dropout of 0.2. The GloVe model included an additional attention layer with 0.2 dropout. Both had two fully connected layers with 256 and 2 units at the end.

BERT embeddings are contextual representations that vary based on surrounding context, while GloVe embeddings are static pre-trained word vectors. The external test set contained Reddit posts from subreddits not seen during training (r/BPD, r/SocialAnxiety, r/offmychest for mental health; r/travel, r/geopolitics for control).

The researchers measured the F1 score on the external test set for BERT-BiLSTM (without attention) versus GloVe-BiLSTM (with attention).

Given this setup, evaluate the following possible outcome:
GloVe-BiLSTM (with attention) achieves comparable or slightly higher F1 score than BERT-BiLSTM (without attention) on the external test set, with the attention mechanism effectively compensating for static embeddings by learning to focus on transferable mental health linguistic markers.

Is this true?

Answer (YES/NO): NO